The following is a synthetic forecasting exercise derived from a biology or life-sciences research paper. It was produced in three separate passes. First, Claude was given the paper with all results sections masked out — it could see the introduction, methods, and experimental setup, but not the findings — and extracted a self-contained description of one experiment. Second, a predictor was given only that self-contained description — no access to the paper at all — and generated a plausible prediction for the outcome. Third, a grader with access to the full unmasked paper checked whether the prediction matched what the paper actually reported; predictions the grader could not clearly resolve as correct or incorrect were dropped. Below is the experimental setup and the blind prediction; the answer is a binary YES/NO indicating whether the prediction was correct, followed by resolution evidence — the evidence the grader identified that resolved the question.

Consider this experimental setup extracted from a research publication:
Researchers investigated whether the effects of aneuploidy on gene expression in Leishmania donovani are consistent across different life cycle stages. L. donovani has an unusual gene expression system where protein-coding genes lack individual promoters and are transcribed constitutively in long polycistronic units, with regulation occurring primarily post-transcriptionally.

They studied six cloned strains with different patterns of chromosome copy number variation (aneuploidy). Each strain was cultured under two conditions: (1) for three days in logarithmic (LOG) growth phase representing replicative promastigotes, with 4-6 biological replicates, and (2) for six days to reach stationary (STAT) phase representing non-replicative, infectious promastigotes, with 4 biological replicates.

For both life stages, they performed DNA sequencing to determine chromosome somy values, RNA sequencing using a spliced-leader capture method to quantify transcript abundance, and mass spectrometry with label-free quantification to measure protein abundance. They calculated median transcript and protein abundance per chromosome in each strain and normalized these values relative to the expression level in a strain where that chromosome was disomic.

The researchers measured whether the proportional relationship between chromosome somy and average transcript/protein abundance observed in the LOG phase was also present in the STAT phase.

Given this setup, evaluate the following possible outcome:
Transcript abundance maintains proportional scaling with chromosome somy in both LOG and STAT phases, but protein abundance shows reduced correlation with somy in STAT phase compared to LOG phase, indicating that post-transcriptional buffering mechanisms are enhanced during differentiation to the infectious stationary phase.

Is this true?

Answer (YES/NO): NO